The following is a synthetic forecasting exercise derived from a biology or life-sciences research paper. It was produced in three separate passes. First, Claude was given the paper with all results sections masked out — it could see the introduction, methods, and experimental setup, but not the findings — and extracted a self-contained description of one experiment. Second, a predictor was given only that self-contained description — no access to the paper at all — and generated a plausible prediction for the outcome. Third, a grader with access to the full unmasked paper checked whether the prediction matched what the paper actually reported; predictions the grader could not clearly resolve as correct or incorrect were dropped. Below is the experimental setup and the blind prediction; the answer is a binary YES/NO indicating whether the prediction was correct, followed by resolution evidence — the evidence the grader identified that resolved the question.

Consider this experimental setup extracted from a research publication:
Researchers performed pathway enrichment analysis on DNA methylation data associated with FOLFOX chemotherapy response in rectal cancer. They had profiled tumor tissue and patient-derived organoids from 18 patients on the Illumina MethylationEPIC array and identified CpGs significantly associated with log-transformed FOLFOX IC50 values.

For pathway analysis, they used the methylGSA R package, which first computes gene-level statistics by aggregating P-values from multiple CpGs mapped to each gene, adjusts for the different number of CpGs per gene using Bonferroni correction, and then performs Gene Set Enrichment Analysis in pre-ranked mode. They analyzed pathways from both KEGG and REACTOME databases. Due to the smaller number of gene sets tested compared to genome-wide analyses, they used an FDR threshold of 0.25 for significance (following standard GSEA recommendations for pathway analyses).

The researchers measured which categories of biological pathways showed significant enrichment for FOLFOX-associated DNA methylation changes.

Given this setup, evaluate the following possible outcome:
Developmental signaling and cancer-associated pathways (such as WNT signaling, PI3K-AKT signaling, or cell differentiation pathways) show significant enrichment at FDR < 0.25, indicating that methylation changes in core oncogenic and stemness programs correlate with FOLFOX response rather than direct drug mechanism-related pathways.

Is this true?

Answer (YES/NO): NO